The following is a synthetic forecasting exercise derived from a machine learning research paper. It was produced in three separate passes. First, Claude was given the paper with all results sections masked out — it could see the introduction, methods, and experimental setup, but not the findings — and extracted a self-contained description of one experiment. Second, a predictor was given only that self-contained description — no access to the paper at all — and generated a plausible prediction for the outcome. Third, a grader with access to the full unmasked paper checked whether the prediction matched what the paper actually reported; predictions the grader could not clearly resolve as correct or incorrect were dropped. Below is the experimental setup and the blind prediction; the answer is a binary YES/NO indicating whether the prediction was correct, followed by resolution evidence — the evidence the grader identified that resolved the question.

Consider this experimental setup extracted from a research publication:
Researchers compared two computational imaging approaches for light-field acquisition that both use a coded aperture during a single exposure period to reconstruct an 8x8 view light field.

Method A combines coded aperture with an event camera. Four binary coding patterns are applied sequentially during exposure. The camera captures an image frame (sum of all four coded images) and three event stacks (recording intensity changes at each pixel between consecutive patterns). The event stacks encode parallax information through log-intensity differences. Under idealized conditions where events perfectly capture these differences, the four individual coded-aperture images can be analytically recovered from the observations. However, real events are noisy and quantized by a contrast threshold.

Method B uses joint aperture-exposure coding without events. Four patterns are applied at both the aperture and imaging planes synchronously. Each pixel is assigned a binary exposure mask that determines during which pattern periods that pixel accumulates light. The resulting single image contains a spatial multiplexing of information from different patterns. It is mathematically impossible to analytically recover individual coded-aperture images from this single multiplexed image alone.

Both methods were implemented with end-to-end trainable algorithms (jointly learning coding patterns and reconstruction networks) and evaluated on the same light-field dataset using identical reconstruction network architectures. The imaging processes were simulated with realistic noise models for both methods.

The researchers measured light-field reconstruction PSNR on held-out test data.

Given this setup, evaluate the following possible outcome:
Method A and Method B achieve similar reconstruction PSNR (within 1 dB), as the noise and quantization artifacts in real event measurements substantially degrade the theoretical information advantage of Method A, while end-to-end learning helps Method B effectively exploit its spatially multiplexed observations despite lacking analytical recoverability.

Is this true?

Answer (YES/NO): NO